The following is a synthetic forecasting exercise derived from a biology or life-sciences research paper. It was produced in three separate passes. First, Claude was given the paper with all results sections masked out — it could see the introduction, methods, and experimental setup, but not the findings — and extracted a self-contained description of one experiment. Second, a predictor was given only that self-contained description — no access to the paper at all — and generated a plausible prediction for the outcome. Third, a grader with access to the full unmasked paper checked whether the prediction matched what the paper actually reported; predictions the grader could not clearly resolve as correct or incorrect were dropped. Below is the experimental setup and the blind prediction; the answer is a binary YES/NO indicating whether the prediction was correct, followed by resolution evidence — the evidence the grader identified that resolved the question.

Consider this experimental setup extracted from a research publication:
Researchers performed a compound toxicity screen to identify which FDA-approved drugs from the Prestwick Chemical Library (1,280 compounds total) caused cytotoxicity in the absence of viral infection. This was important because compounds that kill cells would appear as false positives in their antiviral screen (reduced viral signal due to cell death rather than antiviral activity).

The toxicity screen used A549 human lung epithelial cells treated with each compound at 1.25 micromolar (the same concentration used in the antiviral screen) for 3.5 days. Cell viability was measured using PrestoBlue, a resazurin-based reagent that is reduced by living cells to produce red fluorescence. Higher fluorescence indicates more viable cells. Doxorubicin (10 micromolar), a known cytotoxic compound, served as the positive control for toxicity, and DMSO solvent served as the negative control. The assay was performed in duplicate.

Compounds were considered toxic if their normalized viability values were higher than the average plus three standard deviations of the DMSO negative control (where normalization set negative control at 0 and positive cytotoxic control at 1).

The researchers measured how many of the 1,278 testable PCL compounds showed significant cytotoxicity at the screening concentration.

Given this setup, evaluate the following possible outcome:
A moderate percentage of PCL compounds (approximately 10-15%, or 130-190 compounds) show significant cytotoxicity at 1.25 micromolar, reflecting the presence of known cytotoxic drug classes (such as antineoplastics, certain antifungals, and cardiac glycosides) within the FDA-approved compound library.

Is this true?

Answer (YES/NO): NO